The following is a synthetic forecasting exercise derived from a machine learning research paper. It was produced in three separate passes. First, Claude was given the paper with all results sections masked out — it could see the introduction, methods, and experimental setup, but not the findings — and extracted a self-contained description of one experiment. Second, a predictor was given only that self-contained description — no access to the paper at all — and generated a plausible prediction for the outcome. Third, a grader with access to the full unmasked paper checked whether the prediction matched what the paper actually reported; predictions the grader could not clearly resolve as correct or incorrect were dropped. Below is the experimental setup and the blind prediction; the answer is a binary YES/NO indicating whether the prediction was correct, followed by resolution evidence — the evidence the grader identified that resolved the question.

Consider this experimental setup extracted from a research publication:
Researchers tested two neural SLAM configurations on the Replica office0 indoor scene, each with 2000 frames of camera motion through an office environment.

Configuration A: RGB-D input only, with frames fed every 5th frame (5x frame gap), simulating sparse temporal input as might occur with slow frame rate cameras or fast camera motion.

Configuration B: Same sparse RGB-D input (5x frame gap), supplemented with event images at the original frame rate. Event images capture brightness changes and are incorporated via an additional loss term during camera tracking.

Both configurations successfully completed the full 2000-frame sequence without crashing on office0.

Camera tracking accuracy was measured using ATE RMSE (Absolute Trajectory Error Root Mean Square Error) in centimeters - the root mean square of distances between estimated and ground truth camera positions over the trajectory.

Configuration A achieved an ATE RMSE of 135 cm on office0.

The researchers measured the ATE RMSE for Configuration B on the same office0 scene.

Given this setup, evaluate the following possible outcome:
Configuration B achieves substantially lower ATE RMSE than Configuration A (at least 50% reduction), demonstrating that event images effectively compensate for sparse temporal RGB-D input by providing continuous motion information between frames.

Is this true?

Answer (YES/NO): YES